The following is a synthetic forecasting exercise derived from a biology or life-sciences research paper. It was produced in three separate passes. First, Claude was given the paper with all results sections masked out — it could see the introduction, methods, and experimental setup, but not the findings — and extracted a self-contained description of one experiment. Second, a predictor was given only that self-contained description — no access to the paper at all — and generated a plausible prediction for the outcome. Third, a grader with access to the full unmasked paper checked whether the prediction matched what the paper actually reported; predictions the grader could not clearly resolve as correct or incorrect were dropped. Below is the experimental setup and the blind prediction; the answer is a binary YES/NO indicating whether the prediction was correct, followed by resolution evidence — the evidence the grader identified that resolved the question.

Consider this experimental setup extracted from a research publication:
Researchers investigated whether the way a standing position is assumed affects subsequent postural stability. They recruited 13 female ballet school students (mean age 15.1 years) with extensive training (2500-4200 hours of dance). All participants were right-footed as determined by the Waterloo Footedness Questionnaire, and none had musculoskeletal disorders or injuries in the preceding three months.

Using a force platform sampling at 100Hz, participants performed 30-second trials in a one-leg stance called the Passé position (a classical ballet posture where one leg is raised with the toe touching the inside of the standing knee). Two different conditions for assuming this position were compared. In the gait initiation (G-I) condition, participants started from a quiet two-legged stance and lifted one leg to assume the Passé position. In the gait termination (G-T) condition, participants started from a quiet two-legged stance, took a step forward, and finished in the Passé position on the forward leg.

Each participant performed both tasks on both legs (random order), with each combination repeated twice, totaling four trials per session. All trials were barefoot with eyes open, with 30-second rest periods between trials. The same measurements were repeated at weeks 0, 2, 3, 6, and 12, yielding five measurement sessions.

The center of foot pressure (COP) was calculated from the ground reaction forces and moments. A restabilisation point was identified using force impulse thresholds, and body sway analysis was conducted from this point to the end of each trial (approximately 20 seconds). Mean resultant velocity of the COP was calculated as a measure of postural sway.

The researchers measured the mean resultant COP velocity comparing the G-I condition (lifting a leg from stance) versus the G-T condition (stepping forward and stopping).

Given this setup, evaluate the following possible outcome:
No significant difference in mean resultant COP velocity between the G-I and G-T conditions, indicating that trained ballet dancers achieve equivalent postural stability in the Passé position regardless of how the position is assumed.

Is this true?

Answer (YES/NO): NO